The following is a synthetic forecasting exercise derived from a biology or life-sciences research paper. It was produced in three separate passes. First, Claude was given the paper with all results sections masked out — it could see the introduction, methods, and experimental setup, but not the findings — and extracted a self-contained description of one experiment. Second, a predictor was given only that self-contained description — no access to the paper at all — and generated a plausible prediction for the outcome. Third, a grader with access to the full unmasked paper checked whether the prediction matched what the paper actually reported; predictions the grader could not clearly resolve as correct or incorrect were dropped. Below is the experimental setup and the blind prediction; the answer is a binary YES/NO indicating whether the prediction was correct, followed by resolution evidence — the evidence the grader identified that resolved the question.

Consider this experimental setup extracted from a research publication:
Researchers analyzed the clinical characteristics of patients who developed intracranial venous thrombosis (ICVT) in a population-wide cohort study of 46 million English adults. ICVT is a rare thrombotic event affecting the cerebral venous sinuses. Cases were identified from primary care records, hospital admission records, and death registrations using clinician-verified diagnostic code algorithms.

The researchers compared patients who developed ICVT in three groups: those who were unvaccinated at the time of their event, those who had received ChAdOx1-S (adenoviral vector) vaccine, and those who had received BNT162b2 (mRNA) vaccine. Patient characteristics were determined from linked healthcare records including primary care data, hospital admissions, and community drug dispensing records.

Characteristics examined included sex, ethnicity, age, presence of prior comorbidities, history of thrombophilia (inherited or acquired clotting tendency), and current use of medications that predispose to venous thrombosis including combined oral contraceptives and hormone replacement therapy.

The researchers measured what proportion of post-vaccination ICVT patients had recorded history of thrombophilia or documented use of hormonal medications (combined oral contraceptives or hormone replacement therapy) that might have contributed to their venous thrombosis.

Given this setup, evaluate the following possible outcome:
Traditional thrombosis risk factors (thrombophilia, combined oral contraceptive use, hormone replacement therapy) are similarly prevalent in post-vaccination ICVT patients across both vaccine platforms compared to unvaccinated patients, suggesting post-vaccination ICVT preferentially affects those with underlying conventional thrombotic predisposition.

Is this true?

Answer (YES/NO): NO